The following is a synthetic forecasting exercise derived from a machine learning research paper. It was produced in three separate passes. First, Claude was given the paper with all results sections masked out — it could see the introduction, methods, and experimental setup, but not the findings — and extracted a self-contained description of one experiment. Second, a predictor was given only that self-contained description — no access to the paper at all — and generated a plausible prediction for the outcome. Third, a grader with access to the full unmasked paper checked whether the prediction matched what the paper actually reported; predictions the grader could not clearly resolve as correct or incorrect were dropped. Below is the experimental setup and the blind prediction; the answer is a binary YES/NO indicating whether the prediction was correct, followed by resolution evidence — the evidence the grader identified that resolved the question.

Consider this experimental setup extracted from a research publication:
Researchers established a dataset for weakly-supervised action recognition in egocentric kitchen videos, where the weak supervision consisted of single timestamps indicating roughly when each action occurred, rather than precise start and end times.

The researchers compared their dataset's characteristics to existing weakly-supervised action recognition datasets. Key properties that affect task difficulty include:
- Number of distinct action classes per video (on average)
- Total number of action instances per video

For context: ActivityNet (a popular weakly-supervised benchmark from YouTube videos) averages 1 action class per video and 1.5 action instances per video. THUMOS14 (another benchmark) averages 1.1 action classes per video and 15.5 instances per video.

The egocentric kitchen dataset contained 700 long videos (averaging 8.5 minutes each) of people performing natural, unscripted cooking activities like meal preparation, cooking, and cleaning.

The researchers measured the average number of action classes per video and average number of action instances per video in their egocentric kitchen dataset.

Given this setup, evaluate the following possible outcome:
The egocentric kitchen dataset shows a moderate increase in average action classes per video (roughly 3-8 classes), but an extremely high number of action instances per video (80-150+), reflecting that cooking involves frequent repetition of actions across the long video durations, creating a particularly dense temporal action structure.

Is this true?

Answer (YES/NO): NO